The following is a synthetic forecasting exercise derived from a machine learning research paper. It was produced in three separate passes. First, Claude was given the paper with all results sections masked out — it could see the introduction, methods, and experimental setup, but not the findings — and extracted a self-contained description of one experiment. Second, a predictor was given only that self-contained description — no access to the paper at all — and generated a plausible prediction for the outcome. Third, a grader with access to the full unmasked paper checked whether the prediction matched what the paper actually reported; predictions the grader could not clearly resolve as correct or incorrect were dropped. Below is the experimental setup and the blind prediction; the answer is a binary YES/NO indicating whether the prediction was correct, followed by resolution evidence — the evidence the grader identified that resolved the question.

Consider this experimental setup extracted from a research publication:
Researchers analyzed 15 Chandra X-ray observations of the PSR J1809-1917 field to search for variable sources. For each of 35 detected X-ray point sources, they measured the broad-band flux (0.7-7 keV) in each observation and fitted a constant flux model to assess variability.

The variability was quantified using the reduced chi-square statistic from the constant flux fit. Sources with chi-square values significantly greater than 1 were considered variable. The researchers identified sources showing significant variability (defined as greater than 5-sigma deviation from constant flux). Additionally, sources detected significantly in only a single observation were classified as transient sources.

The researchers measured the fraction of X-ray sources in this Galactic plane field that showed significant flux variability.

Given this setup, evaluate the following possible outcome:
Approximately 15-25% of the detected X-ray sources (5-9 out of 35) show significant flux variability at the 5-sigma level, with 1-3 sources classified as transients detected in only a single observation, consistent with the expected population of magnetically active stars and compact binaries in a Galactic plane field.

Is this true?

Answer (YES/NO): NO